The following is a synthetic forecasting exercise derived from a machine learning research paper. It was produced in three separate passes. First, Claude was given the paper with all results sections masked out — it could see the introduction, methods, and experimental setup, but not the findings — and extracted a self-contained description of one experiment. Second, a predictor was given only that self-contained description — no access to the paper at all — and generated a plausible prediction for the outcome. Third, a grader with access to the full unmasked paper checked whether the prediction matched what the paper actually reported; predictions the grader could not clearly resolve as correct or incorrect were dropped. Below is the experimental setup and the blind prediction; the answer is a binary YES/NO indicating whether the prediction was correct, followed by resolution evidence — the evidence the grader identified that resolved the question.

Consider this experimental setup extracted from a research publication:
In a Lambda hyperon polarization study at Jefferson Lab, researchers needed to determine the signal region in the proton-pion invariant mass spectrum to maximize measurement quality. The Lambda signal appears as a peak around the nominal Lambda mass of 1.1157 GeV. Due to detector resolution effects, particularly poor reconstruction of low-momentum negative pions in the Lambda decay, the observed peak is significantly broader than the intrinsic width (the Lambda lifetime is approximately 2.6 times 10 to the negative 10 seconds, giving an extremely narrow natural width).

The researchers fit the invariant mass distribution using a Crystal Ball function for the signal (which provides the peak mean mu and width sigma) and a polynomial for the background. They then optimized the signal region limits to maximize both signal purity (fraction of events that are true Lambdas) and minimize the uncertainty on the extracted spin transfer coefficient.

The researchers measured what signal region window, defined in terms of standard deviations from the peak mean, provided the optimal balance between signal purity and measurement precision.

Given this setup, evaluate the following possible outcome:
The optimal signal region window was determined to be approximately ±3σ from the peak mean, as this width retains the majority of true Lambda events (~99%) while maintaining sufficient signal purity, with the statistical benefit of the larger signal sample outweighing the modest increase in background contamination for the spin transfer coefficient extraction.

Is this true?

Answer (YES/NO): NO